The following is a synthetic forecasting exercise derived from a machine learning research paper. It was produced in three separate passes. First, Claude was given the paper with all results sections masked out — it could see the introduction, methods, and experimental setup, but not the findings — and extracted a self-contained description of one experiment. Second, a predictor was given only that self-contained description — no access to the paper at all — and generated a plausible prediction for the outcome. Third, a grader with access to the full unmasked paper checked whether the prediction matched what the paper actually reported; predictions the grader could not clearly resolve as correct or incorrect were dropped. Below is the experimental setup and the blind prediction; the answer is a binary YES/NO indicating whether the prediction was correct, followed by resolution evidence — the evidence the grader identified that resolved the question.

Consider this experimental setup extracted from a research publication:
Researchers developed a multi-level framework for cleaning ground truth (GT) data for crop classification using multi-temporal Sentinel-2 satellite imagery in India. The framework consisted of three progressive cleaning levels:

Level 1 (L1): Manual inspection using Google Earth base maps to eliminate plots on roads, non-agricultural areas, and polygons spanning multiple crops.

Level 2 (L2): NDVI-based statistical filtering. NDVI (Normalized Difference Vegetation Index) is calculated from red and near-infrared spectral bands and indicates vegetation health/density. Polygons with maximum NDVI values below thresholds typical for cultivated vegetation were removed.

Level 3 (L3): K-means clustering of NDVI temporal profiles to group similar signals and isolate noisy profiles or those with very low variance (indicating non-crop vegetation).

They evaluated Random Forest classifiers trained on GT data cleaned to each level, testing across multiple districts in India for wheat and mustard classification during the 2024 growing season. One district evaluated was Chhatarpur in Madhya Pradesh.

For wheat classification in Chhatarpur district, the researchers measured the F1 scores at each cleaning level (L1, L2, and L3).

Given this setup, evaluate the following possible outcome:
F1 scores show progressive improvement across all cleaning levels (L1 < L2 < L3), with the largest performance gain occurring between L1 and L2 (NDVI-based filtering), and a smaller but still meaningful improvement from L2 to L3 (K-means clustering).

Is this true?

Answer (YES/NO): NO